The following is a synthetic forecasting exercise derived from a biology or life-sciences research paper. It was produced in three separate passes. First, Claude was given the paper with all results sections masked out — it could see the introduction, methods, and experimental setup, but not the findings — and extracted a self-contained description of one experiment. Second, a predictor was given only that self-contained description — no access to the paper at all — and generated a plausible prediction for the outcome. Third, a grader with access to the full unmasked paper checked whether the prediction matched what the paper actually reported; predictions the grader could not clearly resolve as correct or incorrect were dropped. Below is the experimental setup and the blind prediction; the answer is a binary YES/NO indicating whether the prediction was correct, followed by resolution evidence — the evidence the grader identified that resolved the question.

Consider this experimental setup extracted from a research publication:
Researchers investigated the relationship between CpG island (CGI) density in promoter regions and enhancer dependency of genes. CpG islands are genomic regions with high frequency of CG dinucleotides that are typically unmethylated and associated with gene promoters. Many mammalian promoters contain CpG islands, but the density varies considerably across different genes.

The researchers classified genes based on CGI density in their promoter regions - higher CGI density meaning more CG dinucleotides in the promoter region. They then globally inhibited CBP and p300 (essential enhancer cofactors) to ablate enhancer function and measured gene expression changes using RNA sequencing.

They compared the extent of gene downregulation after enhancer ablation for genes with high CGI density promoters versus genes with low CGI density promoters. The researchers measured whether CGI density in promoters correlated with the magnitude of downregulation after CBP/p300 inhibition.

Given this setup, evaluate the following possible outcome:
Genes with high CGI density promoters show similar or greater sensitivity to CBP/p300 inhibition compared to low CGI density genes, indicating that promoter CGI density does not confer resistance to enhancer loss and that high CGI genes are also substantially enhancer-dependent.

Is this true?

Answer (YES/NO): NO